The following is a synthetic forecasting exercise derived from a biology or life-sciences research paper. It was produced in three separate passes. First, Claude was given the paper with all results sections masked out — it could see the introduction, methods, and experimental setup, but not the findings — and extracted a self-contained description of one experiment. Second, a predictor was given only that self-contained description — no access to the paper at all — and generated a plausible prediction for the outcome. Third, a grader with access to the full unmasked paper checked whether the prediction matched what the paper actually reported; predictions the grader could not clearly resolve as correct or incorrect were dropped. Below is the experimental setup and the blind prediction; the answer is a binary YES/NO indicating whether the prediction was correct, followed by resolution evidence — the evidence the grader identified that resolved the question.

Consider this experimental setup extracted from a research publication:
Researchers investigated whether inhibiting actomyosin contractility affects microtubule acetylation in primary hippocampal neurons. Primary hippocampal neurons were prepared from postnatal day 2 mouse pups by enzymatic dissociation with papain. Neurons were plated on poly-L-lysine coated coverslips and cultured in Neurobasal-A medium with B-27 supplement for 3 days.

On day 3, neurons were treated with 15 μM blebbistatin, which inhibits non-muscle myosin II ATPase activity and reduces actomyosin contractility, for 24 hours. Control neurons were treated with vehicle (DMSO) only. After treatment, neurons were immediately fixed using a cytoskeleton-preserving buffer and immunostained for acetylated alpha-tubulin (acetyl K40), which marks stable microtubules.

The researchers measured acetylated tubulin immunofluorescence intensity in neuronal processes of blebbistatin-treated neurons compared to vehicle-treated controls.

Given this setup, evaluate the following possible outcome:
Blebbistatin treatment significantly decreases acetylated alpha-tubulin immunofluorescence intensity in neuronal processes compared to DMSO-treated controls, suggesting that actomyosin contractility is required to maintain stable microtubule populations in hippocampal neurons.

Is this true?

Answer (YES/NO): NO